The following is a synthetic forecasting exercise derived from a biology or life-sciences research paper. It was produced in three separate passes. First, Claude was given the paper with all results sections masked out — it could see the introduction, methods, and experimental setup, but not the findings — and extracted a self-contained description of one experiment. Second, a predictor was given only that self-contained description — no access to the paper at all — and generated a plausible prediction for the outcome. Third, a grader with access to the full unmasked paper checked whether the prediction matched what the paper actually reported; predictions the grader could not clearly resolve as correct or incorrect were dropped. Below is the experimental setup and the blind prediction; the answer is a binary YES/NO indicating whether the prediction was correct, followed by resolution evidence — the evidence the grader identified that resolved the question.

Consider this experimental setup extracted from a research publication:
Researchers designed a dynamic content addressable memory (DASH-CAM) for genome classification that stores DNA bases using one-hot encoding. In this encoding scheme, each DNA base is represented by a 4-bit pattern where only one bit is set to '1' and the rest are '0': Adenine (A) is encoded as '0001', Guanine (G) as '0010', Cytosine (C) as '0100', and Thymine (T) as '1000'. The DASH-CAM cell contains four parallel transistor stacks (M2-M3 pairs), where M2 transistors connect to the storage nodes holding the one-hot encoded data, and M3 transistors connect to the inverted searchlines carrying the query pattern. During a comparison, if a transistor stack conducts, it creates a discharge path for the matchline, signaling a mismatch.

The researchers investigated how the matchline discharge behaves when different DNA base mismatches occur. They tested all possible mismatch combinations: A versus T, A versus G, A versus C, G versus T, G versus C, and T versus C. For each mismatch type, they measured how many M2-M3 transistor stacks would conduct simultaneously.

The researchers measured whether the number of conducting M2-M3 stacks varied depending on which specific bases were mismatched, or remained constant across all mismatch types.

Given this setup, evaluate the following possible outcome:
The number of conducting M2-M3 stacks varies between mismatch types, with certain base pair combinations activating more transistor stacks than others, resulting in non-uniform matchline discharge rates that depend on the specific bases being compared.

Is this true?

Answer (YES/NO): NO